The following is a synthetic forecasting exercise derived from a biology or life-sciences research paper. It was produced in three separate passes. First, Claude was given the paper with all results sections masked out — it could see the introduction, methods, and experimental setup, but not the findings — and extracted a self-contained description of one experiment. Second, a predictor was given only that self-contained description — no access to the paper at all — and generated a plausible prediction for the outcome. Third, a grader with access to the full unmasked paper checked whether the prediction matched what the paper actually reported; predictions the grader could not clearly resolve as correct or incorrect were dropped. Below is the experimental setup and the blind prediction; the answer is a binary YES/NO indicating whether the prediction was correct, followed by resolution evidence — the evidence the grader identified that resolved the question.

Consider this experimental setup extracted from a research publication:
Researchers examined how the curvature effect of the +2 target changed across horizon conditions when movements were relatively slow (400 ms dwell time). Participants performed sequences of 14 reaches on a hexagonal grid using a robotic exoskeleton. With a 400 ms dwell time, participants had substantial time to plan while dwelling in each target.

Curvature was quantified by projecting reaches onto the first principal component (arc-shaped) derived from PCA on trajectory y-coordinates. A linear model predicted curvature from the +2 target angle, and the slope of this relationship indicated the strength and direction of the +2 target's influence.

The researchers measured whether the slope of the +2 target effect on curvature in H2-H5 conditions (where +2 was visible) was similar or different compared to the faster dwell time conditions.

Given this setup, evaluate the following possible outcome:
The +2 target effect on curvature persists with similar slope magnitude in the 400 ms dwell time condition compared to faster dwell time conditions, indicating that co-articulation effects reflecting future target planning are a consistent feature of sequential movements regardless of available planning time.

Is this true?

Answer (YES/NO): NO